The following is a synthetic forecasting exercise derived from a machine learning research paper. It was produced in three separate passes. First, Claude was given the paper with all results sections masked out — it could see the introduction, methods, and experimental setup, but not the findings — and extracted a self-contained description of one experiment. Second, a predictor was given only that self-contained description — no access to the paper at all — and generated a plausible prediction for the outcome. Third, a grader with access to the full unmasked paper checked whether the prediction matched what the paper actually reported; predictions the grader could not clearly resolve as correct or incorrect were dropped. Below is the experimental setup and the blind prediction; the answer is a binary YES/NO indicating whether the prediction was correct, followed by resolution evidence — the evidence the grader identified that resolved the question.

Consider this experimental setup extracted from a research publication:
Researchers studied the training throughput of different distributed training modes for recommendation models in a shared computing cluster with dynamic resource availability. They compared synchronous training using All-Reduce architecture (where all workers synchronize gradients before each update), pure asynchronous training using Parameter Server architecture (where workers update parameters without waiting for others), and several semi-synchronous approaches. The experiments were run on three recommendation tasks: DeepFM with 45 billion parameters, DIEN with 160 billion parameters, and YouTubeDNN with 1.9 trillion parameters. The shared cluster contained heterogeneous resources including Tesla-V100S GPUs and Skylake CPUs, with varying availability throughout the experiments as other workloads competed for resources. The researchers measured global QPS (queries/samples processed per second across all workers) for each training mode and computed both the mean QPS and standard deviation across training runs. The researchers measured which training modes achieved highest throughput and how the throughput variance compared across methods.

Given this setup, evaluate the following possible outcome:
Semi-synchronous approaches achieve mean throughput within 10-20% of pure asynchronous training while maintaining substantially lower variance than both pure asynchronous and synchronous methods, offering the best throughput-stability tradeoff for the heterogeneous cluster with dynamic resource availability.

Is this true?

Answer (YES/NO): NO